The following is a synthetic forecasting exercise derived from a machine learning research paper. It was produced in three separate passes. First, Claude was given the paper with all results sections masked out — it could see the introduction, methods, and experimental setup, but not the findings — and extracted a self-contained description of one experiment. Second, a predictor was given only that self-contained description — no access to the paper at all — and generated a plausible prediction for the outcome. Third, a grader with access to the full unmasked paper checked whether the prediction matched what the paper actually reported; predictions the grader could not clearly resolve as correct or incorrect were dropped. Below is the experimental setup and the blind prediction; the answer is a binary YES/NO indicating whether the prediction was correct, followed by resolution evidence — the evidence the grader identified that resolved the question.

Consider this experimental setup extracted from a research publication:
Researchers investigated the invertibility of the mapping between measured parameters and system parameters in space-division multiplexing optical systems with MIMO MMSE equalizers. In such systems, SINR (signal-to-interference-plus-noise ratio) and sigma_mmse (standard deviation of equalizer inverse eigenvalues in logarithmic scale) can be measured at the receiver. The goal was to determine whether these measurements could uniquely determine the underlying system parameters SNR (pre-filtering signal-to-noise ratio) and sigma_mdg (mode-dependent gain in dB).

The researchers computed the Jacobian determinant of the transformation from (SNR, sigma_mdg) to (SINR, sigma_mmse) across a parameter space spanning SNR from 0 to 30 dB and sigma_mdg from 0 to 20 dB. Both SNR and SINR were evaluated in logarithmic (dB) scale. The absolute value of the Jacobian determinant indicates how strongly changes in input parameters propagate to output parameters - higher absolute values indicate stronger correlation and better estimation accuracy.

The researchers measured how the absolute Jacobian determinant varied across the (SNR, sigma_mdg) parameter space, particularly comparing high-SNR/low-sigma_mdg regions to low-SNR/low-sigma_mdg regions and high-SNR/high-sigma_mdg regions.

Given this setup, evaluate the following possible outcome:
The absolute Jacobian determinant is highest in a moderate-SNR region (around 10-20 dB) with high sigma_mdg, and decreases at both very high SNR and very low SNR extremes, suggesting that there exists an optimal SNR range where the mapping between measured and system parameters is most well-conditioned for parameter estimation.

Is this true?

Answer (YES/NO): NO